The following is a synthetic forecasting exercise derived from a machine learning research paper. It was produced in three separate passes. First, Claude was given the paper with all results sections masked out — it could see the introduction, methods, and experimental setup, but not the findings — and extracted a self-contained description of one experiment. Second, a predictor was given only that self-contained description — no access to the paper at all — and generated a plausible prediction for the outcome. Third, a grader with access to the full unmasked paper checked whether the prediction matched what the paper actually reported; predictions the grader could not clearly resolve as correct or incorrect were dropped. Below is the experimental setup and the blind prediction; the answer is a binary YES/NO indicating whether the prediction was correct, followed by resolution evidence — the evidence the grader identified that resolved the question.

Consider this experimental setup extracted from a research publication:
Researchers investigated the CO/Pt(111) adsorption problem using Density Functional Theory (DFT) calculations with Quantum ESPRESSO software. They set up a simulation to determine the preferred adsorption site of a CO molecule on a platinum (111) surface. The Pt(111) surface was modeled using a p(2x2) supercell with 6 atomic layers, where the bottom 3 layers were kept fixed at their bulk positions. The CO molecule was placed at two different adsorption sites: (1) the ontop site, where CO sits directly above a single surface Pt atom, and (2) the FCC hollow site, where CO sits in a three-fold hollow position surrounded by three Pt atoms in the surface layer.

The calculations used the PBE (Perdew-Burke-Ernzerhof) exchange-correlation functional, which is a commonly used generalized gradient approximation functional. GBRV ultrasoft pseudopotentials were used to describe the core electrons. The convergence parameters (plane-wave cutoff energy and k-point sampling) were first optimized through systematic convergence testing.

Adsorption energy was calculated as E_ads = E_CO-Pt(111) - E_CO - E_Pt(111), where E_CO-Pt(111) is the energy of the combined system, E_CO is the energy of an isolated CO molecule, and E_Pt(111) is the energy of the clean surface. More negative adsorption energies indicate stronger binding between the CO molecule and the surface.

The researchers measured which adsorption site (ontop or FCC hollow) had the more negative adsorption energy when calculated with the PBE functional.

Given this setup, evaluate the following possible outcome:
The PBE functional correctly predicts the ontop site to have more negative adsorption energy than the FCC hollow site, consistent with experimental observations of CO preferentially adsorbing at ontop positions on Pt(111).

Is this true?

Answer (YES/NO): NO